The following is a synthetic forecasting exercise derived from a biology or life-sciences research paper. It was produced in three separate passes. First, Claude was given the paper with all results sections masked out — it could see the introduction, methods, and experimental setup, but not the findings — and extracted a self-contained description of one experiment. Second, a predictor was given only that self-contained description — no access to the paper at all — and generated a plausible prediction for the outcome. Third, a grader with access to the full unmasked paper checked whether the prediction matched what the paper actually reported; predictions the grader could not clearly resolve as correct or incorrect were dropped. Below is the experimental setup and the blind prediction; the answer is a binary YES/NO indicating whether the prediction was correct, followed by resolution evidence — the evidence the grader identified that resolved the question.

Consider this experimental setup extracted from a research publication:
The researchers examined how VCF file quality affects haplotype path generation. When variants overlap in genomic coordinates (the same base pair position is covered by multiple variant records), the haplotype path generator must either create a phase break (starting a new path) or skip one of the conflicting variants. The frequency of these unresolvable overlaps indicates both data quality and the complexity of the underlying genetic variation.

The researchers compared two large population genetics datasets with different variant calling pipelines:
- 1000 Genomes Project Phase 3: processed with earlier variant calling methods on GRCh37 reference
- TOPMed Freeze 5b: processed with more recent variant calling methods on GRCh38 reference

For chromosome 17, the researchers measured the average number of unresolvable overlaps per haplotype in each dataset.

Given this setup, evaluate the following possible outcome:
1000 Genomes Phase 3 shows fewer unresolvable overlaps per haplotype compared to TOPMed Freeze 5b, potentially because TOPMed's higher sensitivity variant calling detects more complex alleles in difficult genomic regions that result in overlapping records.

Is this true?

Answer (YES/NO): NO